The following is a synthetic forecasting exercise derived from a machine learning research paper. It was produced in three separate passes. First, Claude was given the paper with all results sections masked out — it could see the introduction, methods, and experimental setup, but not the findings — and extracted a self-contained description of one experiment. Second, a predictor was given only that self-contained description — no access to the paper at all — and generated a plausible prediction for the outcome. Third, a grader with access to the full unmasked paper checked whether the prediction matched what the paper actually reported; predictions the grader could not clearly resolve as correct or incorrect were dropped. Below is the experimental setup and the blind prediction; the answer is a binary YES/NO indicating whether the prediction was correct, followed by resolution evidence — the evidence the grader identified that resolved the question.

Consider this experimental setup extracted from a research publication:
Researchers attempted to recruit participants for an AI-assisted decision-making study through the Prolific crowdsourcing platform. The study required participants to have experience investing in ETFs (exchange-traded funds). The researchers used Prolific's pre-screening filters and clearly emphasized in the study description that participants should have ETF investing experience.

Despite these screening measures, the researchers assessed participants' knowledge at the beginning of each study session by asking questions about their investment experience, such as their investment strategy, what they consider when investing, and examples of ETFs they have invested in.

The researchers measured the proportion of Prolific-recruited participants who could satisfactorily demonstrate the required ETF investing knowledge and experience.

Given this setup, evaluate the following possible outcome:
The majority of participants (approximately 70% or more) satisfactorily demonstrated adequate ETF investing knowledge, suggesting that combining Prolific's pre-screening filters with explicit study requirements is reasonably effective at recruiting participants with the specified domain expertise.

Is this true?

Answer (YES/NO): NO